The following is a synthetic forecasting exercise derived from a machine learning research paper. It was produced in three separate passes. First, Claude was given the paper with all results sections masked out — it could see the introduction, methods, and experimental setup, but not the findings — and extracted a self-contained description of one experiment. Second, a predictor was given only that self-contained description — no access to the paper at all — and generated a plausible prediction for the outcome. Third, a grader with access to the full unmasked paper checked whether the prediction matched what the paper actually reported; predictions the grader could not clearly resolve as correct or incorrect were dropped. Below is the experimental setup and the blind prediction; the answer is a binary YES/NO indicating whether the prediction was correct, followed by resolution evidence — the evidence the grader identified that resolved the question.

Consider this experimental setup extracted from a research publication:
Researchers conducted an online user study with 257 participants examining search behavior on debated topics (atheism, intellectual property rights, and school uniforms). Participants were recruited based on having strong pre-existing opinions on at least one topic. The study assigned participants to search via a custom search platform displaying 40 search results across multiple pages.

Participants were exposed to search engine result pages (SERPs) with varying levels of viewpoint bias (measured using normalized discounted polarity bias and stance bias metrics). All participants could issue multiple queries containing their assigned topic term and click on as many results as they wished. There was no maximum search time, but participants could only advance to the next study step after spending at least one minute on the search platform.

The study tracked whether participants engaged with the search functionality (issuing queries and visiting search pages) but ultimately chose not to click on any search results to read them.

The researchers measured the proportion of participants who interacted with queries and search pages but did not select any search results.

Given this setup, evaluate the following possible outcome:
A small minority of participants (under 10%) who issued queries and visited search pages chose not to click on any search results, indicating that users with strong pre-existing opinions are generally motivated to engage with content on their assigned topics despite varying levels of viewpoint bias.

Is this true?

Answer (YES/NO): NO